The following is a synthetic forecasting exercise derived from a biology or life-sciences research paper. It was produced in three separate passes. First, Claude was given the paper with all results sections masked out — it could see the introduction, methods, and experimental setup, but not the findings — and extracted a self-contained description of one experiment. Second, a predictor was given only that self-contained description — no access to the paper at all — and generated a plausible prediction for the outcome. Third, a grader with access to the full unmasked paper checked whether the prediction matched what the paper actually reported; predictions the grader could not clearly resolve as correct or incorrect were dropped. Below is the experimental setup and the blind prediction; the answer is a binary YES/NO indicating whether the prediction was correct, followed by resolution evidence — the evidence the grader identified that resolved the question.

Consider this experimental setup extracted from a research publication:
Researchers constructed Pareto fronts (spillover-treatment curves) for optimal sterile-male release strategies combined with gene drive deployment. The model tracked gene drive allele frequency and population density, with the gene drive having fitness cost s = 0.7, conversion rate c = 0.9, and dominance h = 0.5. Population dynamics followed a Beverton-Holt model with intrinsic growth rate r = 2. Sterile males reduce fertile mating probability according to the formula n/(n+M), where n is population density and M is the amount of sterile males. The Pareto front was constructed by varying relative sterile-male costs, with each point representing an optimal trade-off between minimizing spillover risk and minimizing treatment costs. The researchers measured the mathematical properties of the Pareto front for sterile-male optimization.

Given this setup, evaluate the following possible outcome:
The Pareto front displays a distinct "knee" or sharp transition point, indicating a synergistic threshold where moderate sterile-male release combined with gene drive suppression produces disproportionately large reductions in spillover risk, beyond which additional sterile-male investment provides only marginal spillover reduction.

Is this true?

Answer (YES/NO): NO